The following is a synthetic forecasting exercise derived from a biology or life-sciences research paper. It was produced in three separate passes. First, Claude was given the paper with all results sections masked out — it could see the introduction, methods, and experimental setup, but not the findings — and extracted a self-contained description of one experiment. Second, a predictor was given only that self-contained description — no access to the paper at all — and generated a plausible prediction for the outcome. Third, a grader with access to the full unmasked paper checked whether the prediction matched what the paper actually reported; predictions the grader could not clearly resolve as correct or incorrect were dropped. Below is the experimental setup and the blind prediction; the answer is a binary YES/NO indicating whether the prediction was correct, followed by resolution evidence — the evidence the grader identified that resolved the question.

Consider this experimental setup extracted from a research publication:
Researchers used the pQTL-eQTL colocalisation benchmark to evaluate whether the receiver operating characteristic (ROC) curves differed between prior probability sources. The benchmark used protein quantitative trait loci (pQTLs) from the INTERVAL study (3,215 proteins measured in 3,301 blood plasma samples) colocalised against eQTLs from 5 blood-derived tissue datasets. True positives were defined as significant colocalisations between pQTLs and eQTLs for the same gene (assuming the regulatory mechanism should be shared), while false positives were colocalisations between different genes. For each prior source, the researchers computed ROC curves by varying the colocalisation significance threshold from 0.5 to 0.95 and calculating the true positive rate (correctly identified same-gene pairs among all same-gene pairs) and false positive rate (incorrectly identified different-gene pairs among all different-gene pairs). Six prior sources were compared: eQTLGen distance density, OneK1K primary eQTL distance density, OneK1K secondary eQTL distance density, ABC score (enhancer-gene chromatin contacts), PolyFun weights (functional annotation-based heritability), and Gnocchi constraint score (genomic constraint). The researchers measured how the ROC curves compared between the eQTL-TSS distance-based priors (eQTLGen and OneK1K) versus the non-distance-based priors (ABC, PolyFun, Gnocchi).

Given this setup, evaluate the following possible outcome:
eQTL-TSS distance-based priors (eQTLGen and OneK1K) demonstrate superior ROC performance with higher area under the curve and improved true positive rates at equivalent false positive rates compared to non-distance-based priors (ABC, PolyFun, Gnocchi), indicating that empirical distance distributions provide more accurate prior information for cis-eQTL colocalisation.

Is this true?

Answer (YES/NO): YES